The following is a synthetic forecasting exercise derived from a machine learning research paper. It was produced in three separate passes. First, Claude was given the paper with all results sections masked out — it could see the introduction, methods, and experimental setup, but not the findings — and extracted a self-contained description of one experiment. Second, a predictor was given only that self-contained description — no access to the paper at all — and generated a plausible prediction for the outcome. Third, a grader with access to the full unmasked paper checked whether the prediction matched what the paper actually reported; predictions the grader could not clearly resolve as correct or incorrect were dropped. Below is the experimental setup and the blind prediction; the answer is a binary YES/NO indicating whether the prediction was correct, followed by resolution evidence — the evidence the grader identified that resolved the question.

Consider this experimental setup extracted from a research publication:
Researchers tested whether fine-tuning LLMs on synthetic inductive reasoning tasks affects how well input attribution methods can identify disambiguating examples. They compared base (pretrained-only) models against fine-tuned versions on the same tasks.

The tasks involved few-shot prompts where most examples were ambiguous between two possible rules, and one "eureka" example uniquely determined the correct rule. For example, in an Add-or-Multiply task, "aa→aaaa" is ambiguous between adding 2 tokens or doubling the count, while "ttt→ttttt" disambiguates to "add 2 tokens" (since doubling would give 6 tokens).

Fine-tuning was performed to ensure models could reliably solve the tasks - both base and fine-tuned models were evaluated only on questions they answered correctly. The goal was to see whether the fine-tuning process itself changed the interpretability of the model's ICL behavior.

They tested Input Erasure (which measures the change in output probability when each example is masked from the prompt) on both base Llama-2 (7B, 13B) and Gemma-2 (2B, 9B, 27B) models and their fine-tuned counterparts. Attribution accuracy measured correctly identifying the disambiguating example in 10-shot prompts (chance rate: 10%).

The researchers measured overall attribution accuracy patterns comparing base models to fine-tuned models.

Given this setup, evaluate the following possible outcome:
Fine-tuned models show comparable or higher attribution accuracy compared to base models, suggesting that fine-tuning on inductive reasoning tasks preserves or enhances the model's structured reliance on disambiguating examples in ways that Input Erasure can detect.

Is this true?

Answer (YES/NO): YES